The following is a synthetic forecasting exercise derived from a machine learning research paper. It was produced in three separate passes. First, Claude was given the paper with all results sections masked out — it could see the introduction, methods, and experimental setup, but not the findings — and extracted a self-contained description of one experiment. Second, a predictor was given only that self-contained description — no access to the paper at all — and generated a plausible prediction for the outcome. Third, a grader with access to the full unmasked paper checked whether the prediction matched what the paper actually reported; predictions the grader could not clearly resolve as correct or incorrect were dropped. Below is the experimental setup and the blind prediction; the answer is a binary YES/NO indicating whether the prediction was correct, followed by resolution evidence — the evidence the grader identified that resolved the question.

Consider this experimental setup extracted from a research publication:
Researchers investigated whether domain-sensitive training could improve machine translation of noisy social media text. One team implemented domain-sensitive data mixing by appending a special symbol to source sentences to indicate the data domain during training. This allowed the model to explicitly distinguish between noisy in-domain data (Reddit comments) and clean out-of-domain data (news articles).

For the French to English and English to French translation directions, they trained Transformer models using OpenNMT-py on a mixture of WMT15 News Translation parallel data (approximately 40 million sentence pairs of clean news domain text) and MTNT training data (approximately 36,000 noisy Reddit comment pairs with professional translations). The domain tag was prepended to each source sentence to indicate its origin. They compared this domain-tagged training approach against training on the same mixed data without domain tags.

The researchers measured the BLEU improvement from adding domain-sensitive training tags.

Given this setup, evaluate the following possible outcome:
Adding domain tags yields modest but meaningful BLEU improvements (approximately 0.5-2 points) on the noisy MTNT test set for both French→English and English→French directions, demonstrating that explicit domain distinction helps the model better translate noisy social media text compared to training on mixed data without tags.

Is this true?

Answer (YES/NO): NO